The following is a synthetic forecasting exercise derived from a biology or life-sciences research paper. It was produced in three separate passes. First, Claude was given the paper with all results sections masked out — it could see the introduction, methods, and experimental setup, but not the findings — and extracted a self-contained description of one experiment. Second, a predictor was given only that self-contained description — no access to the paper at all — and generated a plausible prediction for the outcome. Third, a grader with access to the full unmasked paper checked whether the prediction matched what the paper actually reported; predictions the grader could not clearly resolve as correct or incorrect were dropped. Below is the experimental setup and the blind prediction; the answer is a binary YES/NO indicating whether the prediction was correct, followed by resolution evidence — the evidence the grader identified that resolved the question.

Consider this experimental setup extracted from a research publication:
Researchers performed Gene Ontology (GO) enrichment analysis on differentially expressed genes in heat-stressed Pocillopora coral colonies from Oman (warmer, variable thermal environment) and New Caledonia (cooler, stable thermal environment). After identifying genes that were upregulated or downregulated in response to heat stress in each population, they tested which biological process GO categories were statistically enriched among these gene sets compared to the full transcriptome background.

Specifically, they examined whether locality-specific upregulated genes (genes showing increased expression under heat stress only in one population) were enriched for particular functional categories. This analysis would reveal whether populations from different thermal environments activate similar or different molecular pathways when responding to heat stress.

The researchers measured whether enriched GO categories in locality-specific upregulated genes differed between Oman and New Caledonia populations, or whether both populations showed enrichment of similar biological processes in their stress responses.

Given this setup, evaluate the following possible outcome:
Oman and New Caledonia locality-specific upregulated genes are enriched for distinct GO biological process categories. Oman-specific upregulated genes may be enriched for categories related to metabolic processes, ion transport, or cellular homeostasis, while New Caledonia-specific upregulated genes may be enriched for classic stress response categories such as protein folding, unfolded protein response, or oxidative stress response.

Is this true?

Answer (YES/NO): NO